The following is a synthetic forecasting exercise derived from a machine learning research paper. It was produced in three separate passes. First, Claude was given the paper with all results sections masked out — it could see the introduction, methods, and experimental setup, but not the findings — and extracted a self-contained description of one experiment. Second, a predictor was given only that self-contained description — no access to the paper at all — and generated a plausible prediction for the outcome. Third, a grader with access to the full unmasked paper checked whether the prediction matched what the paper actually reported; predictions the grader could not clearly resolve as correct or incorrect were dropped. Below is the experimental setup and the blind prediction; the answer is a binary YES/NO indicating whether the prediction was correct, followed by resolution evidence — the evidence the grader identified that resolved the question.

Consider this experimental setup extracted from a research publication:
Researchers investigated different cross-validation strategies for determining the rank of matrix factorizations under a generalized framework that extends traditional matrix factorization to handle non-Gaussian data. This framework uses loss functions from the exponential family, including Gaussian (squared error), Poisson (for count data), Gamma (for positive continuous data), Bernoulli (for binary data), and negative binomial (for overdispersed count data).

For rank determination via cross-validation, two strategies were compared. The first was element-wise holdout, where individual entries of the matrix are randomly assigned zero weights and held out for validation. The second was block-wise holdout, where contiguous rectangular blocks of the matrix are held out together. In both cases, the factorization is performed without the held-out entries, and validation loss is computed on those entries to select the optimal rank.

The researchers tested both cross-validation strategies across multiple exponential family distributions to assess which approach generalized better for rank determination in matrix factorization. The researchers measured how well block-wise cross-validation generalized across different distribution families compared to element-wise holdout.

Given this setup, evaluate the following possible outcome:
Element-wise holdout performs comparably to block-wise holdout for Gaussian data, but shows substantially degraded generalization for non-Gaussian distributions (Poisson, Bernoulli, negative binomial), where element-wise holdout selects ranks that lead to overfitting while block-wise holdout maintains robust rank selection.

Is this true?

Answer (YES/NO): NO